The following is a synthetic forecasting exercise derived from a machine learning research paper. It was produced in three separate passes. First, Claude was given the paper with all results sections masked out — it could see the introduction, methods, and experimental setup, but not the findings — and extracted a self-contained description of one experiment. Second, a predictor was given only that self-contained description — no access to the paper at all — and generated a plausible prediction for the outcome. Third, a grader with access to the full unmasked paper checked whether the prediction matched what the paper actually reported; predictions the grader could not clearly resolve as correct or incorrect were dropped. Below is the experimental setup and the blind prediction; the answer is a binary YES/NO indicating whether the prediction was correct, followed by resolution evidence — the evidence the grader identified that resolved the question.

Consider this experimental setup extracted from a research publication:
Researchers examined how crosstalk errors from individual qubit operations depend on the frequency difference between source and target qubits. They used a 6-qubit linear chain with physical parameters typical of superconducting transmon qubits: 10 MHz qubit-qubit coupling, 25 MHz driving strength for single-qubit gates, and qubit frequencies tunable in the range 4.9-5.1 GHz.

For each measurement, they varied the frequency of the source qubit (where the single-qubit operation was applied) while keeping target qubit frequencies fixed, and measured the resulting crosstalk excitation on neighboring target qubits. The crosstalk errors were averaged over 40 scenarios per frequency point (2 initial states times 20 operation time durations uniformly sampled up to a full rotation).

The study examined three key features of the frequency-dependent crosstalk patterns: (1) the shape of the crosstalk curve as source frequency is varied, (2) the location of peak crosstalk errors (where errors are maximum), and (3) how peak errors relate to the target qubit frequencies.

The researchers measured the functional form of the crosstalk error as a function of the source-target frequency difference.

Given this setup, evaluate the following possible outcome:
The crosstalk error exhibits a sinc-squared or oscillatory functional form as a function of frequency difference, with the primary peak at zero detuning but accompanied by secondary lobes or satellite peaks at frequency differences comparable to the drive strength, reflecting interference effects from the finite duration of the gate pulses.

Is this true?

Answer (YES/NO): NO